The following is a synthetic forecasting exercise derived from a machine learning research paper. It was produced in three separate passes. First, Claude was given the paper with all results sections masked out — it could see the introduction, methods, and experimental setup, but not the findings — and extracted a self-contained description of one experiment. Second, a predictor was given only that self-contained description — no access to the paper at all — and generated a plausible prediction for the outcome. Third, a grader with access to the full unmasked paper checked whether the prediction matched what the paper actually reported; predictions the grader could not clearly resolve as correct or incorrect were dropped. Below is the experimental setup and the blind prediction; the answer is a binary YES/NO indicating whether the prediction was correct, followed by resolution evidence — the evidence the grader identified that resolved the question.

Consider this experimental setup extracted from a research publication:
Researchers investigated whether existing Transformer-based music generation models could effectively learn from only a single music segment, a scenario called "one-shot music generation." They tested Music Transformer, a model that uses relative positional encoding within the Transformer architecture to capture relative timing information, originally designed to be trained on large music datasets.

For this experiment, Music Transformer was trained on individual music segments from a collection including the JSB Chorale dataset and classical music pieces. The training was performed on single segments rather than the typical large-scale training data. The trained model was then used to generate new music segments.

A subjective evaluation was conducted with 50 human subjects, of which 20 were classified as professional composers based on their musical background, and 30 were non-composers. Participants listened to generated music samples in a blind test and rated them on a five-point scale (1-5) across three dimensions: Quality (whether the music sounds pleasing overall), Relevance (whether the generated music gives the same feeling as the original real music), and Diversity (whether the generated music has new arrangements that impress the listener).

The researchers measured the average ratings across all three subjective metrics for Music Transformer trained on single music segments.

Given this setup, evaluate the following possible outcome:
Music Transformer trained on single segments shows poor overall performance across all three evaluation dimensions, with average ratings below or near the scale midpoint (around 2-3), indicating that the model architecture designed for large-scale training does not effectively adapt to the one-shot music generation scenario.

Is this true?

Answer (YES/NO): YES